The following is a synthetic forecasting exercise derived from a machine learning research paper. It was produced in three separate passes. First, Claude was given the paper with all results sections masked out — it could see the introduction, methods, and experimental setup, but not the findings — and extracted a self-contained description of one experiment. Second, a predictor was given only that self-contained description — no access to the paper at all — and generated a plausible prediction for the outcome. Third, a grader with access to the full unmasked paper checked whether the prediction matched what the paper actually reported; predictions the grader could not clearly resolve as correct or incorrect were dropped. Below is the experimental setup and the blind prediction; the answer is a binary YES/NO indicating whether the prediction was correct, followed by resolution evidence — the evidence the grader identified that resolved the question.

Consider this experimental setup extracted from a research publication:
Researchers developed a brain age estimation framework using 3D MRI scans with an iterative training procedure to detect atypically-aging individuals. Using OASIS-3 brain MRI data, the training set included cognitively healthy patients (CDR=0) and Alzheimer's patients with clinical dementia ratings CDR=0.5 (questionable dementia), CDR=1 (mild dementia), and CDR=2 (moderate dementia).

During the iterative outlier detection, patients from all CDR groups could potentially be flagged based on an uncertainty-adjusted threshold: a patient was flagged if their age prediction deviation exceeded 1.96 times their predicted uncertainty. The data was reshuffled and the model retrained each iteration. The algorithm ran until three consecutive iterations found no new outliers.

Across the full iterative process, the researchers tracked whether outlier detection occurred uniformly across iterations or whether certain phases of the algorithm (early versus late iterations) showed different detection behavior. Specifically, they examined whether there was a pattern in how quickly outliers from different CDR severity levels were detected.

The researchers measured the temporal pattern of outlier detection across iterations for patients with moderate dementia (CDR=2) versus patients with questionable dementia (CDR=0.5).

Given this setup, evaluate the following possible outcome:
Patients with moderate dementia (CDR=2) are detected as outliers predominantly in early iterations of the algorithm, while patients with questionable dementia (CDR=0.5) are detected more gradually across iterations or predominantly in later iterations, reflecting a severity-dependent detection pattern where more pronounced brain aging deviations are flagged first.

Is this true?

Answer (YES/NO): YES